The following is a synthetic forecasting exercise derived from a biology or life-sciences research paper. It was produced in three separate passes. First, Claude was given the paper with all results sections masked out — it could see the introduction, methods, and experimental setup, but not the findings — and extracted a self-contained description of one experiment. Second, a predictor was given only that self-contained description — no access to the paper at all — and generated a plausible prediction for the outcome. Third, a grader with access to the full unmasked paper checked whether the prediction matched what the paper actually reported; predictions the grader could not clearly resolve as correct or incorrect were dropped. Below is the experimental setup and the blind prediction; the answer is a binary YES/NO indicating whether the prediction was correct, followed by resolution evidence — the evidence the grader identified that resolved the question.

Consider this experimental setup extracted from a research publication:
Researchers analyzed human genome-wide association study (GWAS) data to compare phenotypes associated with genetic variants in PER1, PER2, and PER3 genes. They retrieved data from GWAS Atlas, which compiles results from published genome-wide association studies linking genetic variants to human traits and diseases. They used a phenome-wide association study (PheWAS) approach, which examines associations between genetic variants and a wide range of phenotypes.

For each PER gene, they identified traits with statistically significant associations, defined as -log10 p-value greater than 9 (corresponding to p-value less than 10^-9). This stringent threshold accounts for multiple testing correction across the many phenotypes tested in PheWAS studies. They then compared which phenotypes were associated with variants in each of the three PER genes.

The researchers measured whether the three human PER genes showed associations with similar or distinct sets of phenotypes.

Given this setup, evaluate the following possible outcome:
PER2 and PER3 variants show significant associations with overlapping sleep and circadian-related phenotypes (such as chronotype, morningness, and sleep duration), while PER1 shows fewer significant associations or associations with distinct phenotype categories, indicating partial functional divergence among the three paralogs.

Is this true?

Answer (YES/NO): NO